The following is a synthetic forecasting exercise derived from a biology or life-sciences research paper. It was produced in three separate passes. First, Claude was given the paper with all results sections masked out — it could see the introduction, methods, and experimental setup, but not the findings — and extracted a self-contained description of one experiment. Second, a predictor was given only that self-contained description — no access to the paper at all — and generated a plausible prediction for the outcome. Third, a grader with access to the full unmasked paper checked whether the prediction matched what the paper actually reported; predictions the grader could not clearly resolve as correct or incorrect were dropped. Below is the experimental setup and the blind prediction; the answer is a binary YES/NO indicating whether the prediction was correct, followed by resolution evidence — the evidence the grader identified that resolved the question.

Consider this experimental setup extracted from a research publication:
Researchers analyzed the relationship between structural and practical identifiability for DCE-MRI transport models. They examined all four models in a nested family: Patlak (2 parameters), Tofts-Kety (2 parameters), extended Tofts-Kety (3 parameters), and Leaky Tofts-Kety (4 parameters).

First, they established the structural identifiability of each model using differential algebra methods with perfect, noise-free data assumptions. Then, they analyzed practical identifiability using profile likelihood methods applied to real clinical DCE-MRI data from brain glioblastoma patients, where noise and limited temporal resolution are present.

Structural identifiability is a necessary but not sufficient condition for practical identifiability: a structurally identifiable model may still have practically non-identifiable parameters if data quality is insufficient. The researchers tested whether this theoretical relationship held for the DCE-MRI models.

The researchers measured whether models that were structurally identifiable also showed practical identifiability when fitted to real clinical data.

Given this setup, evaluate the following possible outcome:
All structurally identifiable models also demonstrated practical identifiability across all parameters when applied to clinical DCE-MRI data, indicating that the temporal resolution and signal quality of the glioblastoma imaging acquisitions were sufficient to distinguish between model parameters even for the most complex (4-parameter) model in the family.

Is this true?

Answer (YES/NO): NO